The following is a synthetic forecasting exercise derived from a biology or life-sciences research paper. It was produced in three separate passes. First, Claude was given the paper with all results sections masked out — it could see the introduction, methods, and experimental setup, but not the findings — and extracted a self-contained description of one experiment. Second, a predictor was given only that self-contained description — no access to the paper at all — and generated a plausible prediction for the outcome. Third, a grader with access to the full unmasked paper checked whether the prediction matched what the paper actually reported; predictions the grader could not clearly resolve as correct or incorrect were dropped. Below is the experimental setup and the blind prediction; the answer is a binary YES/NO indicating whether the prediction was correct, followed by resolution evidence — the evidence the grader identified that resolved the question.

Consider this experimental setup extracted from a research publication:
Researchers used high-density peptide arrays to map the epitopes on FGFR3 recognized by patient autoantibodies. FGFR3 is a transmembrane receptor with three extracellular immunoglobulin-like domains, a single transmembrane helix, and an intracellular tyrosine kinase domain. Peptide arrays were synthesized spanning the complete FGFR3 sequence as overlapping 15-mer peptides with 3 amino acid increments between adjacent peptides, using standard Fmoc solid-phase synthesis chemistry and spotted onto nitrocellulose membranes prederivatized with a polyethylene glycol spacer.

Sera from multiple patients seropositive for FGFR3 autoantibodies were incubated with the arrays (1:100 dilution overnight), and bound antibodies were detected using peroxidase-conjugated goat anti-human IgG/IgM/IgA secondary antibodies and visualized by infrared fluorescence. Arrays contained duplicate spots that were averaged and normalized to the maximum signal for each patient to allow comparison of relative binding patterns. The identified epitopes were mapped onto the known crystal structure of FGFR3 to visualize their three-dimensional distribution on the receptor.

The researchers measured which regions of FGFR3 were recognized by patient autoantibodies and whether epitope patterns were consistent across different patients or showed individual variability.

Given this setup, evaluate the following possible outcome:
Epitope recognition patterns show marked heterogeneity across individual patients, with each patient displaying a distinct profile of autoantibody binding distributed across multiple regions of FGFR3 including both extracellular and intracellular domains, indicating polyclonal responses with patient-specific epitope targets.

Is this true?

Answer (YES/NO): NO